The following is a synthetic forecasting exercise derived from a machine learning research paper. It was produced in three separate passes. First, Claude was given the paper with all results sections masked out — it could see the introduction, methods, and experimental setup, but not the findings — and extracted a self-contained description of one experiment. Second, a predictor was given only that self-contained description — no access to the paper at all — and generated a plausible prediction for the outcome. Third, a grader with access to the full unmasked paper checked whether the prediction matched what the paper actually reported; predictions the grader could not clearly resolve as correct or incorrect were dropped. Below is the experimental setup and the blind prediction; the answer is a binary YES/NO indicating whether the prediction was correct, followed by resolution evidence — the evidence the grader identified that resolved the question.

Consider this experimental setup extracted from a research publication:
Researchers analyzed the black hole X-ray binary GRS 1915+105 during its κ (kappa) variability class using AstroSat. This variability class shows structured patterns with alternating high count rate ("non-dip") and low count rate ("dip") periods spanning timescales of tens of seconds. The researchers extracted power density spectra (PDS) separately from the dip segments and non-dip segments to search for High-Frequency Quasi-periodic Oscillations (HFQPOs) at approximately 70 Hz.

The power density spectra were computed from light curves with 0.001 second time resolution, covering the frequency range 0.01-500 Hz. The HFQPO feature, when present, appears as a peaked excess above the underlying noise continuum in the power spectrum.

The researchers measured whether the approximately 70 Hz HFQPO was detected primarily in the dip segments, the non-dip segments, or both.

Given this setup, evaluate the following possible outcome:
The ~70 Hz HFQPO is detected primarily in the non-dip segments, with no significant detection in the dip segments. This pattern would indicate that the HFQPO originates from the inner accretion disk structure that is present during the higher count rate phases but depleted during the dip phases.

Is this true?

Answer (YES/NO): YES